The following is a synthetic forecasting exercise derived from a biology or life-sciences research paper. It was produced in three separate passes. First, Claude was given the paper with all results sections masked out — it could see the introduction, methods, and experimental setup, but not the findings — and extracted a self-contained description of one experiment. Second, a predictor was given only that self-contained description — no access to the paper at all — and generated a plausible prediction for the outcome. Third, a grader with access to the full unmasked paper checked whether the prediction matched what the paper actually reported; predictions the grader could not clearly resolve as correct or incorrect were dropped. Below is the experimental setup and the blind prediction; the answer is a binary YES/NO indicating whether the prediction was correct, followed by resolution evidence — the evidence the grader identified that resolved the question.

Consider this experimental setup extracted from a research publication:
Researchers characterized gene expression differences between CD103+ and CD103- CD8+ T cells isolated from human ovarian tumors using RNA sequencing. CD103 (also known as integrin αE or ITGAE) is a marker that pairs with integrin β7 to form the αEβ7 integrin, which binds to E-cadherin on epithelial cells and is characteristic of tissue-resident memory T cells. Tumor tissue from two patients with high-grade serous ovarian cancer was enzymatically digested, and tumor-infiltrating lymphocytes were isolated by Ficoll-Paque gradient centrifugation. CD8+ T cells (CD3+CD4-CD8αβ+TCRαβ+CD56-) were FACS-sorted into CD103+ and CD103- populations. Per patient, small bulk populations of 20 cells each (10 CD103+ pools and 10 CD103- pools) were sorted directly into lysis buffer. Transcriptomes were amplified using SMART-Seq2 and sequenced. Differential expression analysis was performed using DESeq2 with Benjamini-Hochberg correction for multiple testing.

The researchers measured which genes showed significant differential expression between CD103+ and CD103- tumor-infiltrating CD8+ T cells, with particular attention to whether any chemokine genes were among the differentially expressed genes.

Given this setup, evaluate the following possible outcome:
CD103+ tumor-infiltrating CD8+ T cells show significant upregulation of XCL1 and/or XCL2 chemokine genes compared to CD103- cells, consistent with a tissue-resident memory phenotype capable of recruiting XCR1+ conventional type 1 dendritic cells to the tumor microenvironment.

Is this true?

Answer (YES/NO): NO